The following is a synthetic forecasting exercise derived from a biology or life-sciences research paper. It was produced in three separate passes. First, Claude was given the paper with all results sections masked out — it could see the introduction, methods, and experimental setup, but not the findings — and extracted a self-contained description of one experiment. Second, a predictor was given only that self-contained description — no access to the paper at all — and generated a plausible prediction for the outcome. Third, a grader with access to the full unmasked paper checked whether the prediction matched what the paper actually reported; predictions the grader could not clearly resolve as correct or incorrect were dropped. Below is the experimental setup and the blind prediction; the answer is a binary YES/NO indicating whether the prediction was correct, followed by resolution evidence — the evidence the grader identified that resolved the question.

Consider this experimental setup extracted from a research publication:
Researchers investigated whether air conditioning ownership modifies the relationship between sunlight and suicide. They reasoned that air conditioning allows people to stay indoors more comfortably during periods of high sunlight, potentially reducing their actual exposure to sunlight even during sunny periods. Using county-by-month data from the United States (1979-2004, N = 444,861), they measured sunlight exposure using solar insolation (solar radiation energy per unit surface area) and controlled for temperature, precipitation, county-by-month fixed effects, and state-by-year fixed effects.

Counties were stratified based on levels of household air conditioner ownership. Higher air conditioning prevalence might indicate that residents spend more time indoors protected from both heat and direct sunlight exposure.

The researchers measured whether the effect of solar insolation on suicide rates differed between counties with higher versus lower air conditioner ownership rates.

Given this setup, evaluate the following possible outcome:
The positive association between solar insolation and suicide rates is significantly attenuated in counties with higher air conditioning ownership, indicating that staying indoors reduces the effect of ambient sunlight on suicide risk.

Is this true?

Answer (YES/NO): NO